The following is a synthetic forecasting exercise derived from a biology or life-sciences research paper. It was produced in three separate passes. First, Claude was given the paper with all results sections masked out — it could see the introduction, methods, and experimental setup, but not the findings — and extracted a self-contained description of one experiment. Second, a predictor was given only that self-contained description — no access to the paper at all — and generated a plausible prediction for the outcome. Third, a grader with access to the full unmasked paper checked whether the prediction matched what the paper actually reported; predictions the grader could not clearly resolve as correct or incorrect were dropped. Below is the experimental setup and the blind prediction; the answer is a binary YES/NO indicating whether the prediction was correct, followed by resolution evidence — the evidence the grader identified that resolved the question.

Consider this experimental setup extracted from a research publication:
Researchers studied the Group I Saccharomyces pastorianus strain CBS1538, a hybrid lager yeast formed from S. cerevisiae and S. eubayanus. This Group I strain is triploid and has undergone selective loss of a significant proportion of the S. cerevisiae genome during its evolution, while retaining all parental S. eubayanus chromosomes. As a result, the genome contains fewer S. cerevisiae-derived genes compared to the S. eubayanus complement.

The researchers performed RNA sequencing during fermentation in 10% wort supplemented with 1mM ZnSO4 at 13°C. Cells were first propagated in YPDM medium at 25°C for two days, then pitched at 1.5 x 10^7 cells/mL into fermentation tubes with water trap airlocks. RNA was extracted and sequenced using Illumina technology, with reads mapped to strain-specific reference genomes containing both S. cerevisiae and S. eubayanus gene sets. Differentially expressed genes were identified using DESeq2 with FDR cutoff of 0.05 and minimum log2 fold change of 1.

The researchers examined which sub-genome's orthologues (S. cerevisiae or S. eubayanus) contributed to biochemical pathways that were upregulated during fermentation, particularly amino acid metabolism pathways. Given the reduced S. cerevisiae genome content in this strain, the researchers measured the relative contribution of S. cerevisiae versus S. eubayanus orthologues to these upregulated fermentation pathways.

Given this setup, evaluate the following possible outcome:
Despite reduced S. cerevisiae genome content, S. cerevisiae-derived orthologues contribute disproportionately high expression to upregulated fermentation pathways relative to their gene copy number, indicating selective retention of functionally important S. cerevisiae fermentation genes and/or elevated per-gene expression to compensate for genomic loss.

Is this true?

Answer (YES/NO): YES